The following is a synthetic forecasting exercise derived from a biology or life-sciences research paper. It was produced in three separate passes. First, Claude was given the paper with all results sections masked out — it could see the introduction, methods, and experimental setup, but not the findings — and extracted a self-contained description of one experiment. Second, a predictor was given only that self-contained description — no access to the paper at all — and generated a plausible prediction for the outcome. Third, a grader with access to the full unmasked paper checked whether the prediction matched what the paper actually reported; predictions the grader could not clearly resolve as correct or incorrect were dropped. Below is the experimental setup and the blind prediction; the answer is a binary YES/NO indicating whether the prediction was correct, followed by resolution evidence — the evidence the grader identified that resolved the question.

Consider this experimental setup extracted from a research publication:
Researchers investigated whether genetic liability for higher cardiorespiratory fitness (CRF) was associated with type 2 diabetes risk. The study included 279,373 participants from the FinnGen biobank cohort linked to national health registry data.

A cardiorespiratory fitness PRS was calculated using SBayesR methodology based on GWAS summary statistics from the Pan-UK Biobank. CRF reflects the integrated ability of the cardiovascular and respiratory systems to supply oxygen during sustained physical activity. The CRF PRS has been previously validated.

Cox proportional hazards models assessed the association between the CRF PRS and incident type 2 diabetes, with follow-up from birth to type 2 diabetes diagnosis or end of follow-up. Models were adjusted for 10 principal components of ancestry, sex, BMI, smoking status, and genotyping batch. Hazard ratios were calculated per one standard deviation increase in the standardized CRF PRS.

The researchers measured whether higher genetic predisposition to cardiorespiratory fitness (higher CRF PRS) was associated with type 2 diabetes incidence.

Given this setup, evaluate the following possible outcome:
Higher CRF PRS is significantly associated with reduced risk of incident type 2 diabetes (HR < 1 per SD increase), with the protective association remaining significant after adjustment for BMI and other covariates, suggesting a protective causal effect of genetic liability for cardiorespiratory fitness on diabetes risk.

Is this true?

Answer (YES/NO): NO